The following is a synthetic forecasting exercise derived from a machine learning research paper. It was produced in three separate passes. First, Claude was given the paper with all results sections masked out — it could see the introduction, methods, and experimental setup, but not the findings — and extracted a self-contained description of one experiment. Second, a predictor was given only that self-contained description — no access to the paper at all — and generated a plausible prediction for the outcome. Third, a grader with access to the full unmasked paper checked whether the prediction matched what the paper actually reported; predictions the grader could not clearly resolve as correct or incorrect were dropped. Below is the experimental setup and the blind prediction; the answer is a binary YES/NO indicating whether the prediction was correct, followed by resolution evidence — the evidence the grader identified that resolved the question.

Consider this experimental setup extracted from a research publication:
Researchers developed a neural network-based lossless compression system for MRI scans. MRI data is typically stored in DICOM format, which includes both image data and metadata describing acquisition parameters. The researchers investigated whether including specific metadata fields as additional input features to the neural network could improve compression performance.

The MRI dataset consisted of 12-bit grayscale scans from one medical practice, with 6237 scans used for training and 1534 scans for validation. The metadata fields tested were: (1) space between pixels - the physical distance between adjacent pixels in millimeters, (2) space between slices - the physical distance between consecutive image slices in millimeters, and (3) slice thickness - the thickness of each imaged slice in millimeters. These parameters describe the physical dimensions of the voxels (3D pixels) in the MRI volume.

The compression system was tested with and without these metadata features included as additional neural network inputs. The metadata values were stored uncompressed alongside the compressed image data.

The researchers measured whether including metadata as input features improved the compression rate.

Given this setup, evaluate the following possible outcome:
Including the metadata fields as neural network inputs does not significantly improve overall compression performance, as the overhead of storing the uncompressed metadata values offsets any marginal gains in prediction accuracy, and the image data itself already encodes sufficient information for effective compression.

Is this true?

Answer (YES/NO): NO